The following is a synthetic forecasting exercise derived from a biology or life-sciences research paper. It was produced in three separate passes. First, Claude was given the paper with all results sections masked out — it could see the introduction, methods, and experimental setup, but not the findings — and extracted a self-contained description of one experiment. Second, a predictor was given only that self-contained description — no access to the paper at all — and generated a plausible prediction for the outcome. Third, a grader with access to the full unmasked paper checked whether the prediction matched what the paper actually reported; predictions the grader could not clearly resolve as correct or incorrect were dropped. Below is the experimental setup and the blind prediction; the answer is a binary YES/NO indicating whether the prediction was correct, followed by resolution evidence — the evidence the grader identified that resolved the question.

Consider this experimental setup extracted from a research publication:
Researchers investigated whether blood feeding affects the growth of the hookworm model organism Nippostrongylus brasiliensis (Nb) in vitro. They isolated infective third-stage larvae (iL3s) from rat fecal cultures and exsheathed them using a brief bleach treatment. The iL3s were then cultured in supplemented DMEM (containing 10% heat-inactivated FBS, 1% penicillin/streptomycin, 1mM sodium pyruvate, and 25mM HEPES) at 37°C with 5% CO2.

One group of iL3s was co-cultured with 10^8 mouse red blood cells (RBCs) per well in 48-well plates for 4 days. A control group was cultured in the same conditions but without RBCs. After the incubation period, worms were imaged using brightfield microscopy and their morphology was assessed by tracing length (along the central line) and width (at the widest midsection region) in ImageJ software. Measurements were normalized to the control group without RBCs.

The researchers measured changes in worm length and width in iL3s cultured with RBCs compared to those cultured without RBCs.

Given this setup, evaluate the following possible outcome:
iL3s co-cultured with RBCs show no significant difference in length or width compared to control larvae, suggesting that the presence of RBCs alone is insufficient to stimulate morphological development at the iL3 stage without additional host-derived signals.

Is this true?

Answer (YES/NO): NO